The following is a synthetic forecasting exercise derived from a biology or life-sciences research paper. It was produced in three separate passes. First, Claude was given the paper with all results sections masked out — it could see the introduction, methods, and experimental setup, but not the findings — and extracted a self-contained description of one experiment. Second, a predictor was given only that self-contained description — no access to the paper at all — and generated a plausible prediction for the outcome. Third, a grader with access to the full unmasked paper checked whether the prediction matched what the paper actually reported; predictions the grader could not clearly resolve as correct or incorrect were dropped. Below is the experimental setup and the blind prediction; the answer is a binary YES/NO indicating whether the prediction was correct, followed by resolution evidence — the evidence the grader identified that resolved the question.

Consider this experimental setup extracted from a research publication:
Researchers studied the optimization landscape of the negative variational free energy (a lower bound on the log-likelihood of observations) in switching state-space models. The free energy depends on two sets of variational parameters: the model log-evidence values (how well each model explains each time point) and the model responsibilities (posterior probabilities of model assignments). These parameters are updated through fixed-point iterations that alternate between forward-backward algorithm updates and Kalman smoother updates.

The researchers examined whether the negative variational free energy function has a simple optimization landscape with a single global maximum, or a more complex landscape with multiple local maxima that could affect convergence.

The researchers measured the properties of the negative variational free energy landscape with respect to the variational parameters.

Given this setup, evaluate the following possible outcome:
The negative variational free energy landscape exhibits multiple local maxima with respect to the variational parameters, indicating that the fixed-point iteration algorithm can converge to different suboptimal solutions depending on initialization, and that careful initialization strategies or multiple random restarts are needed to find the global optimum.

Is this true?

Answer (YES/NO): YES